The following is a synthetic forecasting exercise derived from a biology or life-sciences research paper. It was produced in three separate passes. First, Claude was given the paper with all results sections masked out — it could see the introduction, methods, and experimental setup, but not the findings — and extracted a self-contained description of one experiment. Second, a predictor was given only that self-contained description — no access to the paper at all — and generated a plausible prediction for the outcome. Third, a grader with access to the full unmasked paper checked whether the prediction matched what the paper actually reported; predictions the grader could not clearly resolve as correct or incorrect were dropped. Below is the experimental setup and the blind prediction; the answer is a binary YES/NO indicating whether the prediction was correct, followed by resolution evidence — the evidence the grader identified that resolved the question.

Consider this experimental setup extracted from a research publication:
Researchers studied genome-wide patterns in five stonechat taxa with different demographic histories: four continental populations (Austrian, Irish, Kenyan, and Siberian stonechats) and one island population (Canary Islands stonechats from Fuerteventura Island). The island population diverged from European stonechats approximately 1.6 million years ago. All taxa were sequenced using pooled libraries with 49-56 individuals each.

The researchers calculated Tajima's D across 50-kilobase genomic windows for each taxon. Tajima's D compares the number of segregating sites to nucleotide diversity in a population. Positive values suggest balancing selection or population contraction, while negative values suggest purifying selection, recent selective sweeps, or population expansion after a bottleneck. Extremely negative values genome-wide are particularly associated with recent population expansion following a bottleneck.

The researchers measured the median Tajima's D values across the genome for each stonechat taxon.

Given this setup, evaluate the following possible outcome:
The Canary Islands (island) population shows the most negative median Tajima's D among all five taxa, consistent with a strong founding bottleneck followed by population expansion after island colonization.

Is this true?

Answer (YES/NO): YES